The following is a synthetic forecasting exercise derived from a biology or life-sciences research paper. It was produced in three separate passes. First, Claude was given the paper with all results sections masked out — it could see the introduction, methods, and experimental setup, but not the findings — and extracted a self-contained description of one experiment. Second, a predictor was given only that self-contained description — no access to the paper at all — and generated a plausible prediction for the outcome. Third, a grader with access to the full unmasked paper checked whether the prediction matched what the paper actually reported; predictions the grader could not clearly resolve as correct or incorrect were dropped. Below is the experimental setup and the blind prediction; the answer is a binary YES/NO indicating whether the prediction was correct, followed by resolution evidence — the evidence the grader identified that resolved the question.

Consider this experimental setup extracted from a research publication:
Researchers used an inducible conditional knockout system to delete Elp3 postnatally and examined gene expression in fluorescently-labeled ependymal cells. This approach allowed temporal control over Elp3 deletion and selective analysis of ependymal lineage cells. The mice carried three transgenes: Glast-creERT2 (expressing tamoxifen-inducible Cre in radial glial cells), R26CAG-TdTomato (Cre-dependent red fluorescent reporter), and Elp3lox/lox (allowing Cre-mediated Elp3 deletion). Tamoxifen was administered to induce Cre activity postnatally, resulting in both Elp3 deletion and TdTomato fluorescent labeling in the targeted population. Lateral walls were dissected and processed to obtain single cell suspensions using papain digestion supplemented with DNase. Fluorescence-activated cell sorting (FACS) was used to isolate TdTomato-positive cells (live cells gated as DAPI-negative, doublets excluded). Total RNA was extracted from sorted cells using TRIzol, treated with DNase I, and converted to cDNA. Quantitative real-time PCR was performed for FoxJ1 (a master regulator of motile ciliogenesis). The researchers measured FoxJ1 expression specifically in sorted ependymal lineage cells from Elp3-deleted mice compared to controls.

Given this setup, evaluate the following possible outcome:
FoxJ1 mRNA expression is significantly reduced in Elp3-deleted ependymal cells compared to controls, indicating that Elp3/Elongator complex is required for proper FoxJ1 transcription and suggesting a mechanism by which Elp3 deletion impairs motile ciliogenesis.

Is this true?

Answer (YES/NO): NO